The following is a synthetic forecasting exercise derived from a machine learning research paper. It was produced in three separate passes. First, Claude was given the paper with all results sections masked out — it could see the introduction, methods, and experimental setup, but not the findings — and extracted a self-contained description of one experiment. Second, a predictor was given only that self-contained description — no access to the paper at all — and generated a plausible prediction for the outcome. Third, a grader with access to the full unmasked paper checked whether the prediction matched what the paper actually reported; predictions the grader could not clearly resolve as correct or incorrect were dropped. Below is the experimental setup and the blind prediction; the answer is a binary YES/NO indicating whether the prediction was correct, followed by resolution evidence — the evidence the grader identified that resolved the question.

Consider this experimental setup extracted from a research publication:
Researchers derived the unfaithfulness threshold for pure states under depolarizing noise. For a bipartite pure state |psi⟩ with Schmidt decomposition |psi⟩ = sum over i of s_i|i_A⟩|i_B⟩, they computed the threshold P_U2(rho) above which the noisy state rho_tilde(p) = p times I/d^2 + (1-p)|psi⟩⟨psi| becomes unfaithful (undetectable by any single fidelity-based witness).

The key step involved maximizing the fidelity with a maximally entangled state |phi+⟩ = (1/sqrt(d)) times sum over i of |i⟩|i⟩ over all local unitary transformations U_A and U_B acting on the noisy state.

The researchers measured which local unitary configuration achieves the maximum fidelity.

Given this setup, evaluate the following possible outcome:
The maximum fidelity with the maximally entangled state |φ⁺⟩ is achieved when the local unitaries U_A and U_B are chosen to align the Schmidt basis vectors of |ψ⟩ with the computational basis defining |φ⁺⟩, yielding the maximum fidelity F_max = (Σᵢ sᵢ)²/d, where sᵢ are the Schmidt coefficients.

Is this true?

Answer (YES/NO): YES